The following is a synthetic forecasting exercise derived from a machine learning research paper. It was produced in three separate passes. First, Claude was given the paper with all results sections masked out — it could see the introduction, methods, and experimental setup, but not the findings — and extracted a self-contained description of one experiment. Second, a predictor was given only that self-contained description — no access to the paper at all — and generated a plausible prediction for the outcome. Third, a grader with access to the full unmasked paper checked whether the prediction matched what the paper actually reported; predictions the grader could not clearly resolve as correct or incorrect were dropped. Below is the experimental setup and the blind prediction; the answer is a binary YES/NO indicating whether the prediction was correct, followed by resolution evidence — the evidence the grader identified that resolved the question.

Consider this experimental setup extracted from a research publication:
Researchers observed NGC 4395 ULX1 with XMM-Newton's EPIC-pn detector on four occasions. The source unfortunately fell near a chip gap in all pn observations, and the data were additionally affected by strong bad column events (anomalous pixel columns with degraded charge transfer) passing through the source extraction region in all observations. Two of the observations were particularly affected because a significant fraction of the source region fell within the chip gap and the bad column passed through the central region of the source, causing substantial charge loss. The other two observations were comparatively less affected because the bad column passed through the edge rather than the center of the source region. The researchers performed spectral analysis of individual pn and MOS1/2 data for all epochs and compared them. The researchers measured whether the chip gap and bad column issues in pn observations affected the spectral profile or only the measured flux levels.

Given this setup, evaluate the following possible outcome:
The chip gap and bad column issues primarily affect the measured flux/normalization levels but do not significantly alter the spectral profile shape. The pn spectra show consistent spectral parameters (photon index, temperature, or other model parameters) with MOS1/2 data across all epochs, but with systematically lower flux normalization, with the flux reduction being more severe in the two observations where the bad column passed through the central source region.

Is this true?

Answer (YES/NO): YES